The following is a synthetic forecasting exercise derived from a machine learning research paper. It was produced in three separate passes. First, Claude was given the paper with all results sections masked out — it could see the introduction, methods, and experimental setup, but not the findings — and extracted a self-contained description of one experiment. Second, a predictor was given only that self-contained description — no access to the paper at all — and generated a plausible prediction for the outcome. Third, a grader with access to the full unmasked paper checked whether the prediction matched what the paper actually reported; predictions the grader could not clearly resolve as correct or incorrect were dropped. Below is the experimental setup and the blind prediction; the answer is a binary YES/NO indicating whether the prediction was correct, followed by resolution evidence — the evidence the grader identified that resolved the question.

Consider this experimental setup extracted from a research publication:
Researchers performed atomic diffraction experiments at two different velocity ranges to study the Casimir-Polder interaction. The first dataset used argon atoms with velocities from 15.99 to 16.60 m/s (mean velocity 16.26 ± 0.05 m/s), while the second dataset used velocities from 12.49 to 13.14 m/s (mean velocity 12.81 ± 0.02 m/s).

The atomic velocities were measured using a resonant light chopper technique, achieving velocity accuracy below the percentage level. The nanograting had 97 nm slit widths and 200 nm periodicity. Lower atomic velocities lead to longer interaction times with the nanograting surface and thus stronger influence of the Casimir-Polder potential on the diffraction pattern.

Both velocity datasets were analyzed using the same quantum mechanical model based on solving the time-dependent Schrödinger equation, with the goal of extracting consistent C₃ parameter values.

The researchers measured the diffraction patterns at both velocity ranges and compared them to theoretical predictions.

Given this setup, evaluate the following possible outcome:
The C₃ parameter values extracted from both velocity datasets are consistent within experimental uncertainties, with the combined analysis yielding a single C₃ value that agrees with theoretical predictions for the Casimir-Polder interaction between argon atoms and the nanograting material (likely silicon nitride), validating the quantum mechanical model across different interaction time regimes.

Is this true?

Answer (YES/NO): YES